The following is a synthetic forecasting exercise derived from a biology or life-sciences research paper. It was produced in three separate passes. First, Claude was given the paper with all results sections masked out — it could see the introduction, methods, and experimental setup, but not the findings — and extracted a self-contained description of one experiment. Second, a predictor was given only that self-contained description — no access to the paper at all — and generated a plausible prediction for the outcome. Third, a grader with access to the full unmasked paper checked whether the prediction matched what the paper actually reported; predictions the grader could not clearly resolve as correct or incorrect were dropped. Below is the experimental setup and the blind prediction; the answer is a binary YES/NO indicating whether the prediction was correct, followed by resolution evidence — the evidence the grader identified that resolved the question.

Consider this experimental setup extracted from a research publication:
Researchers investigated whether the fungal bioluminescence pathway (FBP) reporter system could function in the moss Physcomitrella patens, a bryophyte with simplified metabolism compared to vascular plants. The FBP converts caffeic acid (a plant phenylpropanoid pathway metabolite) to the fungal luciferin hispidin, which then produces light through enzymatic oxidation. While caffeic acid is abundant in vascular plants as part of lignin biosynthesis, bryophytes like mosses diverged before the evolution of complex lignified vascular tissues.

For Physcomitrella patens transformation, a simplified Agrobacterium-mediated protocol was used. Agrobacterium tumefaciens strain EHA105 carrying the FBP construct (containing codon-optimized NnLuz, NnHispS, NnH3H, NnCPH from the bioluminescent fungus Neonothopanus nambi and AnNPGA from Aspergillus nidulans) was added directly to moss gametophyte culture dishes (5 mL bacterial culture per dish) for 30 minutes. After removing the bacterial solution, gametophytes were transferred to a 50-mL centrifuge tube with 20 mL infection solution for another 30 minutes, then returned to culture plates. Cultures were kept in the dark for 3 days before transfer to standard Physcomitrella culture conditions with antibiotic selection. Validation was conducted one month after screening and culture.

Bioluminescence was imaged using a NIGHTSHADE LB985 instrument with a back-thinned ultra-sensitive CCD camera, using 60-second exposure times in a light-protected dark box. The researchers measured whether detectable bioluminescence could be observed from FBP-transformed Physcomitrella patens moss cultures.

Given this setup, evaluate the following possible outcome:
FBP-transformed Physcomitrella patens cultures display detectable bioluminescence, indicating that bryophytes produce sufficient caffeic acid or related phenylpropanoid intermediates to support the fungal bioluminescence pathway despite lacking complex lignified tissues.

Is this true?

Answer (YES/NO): NO